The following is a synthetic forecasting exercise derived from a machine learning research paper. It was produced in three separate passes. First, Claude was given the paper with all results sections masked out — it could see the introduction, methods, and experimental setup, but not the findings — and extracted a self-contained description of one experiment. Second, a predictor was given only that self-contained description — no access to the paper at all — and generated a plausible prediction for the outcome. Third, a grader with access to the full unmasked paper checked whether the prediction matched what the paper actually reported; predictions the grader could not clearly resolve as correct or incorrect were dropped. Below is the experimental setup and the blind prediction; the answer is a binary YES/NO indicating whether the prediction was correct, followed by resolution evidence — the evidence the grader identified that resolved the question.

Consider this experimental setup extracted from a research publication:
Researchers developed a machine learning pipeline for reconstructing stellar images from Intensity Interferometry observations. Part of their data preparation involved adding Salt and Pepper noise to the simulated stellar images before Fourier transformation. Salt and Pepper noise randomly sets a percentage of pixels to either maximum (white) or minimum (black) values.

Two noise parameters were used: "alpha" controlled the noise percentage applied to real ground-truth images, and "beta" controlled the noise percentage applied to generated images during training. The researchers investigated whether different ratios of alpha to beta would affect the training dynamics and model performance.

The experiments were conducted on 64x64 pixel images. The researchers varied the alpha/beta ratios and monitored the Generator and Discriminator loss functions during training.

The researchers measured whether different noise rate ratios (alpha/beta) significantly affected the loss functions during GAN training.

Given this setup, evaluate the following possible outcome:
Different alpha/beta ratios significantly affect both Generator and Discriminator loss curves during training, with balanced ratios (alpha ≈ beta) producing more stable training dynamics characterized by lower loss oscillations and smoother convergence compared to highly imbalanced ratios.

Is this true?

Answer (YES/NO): NO